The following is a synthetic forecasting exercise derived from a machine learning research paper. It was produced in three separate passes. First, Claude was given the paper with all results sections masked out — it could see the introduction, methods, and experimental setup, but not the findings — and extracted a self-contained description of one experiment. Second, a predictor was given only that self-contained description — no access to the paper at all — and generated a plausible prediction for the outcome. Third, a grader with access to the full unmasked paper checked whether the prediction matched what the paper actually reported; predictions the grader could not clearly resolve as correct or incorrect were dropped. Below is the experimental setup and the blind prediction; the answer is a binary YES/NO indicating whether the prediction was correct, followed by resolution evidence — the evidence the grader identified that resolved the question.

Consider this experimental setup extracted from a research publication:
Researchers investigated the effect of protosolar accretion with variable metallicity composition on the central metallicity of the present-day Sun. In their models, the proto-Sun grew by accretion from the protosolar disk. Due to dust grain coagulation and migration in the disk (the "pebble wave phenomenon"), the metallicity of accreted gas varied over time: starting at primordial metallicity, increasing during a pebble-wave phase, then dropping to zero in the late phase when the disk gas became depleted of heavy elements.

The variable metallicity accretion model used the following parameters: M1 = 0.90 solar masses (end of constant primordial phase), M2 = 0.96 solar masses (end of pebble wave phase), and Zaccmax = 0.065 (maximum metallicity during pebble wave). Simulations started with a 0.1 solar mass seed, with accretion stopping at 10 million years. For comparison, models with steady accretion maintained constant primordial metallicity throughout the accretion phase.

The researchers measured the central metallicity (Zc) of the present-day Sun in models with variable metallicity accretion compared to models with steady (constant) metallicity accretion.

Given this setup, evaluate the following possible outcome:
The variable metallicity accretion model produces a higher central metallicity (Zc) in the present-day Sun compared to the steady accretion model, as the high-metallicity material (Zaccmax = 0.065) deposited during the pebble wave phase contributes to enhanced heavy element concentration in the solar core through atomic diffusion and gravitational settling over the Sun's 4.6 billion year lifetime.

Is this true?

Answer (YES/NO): YES